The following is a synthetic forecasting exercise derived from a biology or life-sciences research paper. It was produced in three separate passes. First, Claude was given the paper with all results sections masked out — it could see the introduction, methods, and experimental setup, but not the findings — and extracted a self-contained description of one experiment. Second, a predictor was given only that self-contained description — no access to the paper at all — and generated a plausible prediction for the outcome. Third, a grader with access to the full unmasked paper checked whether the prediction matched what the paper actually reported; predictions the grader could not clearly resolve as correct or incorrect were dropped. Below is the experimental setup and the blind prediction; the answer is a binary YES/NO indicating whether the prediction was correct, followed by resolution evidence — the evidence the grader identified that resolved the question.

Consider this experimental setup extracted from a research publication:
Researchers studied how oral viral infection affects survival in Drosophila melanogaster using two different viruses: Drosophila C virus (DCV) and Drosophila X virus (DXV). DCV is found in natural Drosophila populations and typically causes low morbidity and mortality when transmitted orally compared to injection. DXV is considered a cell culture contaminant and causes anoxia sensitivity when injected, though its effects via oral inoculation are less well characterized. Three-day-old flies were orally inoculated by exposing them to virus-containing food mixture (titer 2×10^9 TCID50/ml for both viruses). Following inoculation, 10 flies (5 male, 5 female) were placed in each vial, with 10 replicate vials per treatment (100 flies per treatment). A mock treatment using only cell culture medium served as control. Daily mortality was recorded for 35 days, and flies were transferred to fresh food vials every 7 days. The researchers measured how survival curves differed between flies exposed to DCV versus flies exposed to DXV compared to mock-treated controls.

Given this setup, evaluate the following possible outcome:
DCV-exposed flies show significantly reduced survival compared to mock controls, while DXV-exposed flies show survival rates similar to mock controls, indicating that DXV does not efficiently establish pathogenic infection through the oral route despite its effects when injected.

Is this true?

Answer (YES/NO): NO